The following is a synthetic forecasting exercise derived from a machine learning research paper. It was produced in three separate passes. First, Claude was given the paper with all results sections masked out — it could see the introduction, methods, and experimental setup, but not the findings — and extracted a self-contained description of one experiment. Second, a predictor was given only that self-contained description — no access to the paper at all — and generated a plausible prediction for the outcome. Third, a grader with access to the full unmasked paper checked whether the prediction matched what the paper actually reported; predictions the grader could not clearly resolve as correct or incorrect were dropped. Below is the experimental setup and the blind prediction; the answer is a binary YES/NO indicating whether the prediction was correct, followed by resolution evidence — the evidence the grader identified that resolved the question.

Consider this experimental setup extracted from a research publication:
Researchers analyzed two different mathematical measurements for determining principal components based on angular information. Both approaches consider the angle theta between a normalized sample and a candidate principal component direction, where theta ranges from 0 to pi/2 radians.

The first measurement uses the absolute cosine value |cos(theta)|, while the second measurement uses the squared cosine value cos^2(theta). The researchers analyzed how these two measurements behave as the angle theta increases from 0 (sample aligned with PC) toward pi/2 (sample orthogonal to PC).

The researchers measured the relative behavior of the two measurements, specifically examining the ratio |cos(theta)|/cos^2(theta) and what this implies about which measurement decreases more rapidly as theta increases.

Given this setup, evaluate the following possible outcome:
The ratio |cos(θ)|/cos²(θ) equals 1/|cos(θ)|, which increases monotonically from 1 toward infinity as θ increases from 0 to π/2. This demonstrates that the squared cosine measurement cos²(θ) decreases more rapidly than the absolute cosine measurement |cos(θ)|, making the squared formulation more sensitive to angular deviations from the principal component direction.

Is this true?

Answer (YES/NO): YES